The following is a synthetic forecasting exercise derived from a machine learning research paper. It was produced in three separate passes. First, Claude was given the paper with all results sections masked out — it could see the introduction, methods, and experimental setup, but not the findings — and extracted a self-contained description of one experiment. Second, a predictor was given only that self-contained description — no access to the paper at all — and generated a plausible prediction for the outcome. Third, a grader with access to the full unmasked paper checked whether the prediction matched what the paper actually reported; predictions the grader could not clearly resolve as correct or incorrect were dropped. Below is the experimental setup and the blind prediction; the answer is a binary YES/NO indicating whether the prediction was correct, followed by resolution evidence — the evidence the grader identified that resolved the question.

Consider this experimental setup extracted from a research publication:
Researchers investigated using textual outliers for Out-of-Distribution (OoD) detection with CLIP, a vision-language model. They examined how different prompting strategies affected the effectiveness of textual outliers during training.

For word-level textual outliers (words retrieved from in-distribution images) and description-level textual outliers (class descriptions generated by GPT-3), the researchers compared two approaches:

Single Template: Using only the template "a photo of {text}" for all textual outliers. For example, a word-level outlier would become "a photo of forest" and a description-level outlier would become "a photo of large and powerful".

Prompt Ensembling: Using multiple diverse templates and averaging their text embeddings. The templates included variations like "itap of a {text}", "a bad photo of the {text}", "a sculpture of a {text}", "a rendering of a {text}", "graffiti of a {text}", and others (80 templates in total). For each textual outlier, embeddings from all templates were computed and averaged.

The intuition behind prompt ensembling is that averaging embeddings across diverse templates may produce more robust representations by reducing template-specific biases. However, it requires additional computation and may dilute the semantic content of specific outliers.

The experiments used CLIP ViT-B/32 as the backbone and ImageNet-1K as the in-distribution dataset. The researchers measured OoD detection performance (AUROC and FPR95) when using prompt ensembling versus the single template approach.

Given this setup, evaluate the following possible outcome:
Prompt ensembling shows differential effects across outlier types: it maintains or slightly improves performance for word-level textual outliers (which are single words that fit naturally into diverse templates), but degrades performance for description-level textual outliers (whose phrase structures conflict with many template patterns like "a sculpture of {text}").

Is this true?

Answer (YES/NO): NO